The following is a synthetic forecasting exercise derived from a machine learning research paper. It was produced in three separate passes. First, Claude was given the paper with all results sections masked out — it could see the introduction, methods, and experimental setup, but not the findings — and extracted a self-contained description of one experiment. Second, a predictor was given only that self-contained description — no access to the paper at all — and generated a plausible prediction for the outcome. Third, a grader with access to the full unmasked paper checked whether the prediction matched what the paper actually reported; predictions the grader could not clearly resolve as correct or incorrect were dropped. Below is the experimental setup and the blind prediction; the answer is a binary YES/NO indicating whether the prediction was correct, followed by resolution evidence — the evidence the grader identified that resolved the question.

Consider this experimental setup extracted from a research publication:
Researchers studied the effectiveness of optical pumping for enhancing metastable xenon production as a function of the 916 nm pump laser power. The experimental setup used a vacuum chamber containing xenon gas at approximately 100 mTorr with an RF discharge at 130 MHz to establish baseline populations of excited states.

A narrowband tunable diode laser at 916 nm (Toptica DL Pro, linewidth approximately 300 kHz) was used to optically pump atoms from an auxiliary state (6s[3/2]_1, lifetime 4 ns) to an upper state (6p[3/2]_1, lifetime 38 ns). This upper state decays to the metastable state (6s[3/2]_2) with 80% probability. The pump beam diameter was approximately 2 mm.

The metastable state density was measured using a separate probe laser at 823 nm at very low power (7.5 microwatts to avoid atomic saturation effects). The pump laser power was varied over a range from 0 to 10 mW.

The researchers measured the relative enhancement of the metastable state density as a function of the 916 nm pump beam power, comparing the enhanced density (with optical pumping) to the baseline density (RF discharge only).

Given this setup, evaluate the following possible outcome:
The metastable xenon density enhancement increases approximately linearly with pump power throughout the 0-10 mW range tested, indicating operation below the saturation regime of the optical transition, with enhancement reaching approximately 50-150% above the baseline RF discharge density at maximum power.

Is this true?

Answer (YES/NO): NO